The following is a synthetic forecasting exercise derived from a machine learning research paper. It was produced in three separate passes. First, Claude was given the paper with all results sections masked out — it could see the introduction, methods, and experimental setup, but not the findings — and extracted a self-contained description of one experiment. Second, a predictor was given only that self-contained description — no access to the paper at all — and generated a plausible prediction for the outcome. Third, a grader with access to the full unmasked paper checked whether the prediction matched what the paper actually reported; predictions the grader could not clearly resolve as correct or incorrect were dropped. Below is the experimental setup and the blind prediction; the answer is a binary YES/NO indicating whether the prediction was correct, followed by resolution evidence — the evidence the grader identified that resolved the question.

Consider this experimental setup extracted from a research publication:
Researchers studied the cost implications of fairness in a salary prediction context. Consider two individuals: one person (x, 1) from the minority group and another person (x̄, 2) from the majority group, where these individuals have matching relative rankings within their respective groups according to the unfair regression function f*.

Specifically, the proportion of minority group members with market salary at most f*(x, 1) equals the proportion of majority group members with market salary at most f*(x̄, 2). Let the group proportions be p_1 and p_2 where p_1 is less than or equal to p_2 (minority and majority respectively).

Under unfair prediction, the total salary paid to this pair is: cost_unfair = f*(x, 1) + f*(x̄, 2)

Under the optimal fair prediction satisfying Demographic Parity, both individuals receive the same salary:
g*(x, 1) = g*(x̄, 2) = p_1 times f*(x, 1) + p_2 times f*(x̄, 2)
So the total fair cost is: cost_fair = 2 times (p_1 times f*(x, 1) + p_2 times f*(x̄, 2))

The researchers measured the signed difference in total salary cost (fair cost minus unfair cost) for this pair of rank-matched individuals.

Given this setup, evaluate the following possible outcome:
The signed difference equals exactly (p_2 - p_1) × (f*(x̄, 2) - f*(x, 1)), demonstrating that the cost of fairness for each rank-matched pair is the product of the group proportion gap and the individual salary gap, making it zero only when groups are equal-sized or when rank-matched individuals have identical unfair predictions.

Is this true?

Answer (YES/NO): YES